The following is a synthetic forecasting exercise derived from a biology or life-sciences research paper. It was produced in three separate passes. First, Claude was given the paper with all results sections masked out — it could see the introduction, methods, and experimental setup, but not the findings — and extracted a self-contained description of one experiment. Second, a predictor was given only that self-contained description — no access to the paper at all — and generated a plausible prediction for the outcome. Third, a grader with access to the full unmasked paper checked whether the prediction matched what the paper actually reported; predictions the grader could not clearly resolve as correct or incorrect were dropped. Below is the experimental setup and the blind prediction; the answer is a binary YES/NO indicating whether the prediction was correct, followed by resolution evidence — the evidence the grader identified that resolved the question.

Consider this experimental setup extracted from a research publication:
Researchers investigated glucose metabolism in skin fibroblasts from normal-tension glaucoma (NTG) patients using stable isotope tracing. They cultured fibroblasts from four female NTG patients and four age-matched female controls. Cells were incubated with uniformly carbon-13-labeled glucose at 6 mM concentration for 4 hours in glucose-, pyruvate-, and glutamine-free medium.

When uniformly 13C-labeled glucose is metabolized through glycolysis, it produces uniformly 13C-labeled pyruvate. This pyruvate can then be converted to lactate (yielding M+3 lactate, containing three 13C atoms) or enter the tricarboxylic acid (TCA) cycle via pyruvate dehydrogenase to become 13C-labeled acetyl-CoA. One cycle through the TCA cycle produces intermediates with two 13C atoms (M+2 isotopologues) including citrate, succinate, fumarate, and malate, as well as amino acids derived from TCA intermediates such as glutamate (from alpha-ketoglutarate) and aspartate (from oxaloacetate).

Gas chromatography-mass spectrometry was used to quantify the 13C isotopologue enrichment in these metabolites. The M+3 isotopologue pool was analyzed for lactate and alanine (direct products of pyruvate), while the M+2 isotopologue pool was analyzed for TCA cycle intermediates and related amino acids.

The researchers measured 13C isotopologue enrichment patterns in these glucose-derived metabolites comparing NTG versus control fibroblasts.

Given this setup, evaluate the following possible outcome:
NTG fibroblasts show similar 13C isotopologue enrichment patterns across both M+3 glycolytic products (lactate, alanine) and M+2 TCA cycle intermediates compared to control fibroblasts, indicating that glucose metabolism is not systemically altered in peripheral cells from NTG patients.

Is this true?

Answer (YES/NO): YES